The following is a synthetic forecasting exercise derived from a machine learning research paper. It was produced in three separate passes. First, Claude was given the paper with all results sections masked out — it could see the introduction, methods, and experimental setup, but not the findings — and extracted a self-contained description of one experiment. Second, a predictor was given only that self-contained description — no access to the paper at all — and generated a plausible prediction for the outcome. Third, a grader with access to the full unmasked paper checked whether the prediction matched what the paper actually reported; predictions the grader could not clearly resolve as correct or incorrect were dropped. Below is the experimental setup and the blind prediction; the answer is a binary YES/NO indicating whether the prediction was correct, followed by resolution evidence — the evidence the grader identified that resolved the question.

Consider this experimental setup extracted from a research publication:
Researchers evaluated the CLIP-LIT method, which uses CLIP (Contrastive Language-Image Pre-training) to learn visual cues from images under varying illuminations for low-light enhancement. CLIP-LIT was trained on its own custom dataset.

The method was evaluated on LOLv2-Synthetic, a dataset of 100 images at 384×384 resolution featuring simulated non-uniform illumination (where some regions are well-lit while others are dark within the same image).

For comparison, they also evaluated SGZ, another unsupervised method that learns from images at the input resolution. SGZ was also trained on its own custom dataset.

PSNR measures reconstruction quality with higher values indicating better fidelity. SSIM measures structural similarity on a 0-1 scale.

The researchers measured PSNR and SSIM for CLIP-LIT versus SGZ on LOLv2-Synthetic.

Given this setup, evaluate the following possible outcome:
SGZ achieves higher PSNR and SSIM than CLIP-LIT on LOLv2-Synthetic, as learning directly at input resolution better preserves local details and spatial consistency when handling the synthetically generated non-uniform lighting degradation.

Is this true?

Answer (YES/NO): YES